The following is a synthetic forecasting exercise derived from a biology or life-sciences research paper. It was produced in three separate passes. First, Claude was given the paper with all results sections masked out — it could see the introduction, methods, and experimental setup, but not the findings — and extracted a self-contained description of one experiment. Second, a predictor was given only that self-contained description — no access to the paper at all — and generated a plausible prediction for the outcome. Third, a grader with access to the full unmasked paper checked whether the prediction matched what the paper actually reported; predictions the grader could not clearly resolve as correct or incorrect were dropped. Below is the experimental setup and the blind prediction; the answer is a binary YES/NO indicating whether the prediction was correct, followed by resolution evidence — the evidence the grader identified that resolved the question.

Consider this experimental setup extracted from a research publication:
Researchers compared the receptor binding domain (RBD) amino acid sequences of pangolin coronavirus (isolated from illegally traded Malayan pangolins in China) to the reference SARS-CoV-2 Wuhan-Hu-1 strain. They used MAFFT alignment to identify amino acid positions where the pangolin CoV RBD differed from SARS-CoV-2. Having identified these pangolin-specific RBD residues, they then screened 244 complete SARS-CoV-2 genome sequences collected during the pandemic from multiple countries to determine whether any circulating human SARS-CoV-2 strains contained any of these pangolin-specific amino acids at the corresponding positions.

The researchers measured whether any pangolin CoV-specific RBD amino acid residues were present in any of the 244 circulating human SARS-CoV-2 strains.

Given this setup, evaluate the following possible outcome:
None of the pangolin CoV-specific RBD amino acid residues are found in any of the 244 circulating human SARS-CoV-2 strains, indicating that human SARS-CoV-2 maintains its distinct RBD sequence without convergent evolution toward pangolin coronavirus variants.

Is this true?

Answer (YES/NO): YES